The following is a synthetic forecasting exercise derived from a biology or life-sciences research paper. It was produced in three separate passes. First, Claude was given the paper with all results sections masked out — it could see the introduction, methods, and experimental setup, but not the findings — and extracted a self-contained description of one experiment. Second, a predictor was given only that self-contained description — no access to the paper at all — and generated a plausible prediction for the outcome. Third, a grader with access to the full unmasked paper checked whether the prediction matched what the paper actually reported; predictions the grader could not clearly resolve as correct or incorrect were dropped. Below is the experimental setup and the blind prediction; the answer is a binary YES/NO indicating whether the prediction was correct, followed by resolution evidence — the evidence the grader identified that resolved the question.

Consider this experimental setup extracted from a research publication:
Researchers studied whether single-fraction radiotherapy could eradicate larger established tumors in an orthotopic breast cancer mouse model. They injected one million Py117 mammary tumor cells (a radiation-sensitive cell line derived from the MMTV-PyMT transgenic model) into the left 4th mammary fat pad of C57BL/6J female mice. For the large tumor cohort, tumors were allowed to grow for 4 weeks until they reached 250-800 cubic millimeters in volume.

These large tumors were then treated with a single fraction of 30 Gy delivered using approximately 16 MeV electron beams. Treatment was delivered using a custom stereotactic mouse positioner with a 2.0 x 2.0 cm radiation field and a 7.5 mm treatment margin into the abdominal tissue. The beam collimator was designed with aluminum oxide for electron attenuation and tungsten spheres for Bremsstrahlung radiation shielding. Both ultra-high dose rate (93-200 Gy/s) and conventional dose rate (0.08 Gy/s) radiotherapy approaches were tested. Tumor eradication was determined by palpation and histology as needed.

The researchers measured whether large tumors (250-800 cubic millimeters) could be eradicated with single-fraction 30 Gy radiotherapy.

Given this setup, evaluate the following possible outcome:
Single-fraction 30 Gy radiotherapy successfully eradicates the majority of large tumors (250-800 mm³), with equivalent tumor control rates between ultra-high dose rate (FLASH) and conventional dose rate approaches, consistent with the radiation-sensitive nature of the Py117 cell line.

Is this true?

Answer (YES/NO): NO